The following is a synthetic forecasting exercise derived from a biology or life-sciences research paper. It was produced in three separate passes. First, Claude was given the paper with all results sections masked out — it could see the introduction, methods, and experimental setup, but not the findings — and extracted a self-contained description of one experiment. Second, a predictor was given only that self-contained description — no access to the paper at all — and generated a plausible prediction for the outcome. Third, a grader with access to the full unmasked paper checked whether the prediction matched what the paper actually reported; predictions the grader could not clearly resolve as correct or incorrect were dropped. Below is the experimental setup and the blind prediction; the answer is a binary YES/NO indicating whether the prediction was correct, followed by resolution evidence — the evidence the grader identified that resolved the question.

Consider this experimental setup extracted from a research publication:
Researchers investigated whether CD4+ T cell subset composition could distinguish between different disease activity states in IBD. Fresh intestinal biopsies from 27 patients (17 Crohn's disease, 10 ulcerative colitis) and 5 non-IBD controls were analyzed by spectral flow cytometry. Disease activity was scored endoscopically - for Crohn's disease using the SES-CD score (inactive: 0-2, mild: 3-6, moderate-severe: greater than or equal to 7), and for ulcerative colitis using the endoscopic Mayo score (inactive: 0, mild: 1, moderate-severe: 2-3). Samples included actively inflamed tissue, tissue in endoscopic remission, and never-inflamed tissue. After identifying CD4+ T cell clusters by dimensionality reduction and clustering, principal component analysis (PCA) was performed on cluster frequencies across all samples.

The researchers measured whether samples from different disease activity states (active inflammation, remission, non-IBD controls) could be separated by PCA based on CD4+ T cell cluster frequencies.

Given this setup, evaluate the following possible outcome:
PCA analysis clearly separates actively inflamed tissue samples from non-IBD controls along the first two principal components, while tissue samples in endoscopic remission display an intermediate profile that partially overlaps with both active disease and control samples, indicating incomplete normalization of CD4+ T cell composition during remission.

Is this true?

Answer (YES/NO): NO